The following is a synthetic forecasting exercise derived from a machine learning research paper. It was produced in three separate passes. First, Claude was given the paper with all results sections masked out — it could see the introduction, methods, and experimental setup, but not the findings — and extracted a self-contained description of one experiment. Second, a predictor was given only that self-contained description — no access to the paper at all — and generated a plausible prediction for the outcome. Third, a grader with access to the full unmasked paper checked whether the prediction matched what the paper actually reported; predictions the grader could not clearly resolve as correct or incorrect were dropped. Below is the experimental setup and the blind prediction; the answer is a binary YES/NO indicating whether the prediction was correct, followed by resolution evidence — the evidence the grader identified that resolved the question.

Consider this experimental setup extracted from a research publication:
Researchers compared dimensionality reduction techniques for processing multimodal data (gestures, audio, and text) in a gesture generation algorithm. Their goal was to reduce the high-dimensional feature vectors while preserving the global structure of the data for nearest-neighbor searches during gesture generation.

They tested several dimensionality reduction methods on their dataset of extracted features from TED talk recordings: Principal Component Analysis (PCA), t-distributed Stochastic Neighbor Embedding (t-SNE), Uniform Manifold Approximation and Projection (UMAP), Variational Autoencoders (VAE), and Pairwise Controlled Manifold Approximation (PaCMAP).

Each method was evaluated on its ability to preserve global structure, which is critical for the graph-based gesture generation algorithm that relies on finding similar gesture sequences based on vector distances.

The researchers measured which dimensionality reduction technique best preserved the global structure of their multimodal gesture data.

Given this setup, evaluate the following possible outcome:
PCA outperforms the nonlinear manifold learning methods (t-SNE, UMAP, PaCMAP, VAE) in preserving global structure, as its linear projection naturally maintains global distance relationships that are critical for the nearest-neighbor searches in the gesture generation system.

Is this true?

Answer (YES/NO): YES